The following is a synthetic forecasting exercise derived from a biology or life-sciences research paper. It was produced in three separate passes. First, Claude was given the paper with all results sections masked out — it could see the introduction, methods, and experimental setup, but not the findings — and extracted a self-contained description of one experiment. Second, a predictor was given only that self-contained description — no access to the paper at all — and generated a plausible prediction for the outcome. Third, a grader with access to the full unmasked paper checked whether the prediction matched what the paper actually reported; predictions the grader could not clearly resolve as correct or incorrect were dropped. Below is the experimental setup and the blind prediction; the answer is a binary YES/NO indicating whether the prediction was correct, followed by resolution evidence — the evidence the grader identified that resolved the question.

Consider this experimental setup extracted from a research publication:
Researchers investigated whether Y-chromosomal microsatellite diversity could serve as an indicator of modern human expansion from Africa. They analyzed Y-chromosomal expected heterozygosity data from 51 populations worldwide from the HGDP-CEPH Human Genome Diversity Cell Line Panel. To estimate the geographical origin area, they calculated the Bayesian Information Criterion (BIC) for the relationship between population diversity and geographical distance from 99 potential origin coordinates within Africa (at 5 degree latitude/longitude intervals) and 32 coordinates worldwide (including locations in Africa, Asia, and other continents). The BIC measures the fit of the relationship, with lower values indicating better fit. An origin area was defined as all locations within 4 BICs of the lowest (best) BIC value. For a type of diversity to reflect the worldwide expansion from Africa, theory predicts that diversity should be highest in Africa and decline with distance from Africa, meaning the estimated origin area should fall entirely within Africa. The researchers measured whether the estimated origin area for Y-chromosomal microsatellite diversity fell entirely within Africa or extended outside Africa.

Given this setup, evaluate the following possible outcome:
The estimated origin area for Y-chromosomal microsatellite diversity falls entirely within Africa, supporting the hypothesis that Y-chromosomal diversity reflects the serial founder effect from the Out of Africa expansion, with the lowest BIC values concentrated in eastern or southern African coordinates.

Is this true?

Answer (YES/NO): NO